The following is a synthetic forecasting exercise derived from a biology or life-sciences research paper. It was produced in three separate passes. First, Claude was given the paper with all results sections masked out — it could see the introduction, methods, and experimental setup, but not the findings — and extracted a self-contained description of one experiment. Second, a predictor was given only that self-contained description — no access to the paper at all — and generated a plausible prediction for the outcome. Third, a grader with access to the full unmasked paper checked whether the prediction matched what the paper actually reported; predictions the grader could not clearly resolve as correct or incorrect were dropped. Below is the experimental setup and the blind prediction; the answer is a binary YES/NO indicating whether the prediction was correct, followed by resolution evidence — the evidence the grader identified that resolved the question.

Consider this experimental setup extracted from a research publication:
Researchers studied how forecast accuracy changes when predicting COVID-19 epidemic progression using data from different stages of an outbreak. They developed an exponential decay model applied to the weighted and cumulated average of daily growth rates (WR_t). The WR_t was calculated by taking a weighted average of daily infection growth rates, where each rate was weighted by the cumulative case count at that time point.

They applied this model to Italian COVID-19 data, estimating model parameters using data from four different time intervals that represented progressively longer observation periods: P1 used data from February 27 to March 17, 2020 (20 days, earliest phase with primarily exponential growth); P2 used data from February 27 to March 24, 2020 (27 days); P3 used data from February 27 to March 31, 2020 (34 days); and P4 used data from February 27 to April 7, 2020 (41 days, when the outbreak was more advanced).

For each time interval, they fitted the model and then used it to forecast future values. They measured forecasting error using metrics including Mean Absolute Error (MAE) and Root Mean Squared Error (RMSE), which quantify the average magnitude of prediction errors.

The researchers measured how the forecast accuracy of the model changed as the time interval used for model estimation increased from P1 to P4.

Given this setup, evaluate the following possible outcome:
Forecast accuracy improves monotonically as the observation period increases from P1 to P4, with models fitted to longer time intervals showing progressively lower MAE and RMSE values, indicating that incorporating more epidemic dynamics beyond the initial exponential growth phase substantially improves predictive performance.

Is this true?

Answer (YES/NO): NO